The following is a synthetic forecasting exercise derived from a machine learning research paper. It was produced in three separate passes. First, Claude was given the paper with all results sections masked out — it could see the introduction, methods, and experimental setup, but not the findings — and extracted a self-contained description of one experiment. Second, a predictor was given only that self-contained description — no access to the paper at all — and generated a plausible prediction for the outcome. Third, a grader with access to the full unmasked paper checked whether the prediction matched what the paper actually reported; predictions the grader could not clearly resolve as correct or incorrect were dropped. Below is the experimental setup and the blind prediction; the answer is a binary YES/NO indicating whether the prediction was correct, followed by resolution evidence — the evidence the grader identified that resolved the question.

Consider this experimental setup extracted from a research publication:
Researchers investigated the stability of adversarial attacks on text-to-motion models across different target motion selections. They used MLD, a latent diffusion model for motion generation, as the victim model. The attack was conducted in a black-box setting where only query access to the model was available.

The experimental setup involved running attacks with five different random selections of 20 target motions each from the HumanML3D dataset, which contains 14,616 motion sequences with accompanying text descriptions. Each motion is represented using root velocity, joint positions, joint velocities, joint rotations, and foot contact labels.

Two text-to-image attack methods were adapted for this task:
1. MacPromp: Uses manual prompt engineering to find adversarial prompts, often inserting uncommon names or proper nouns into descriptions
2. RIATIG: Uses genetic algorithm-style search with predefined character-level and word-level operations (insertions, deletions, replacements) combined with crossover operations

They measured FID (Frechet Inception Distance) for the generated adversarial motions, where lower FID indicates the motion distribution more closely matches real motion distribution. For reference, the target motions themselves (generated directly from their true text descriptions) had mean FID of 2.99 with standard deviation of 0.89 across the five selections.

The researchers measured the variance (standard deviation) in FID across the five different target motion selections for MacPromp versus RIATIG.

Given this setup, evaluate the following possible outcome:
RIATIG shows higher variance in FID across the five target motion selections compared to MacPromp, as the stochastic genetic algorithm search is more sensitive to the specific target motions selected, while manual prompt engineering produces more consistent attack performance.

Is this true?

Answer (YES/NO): NO